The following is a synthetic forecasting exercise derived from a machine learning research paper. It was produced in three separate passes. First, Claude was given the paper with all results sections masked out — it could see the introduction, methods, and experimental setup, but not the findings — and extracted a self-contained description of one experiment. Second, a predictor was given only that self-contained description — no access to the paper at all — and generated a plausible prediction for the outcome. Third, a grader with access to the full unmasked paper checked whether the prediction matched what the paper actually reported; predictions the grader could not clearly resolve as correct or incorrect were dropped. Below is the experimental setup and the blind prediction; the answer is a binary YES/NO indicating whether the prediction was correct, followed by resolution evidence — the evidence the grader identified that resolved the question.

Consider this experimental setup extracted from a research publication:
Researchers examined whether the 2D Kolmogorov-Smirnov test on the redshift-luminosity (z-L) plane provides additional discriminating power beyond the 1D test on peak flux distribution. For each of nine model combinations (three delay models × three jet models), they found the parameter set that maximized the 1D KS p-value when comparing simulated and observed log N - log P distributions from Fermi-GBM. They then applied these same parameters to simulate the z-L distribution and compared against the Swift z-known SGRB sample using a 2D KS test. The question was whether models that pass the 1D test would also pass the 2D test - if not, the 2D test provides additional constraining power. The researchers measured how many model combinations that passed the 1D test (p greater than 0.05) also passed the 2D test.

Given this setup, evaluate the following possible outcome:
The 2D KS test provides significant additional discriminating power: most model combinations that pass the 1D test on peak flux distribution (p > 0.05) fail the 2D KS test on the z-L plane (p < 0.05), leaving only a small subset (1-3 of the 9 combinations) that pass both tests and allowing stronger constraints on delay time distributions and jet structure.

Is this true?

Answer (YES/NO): NO